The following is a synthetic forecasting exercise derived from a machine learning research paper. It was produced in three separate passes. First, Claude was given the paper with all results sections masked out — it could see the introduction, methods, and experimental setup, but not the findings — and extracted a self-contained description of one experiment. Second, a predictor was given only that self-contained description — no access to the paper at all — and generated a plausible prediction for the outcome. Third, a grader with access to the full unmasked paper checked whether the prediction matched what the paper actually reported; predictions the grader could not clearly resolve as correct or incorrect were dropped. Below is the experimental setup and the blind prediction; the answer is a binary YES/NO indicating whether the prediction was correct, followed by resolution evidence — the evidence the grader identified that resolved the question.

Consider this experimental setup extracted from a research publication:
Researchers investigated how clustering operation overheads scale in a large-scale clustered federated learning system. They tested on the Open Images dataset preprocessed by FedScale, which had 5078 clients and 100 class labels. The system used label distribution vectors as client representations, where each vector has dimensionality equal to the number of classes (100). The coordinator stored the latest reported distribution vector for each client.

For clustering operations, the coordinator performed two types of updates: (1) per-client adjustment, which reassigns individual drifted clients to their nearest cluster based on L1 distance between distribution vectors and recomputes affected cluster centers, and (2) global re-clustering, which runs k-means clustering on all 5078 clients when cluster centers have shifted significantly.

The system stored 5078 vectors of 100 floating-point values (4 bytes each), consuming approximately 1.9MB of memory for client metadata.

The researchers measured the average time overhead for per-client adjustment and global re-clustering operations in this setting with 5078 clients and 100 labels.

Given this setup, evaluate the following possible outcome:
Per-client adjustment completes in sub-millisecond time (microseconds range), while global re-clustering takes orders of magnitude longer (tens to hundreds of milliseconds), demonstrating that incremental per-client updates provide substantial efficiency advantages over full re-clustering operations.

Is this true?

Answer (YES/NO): NO